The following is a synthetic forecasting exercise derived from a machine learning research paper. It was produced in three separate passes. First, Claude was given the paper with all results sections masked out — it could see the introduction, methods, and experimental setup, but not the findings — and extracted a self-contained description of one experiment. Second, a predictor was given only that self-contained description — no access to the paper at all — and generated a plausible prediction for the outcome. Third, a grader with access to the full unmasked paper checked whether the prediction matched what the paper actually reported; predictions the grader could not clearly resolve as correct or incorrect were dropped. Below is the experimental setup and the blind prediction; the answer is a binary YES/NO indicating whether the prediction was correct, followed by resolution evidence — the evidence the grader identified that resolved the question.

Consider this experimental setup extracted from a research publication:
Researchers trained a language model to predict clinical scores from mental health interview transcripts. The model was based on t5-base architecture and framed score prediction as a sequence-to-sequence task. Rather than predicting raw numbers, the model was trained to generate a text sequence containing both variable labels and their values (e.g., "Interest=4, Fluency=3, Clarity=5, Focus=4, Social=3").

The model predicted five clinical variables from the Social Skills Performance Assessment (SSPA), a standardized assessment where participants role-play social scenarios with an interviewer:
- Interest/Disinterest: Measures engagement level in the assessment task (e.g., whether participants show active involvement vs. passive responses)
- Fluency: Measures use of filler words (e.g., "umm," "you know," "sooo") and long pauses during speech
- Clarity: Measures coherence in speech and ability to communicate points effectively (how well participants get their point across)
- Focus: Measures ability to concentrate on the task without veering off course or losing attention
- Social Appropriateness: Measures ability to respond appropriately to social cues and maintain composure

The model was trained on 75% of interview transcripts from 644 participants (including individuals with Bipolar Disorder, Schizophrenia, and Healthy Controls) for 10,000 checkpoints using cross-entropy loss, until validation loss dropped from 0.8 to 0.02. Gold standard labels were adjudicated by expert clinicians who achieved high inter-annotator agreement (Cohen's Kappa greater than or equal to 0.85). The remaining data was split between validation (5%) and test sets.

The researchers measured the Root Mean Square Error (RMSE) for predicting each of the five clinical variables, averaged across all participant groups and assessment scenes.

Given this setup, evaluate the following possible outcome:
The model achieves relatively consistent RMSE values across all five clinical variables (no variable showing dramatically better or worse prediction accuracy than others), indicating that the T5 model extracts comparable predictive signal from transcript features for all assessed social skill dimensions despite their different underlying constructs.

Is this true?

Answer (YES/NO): NO